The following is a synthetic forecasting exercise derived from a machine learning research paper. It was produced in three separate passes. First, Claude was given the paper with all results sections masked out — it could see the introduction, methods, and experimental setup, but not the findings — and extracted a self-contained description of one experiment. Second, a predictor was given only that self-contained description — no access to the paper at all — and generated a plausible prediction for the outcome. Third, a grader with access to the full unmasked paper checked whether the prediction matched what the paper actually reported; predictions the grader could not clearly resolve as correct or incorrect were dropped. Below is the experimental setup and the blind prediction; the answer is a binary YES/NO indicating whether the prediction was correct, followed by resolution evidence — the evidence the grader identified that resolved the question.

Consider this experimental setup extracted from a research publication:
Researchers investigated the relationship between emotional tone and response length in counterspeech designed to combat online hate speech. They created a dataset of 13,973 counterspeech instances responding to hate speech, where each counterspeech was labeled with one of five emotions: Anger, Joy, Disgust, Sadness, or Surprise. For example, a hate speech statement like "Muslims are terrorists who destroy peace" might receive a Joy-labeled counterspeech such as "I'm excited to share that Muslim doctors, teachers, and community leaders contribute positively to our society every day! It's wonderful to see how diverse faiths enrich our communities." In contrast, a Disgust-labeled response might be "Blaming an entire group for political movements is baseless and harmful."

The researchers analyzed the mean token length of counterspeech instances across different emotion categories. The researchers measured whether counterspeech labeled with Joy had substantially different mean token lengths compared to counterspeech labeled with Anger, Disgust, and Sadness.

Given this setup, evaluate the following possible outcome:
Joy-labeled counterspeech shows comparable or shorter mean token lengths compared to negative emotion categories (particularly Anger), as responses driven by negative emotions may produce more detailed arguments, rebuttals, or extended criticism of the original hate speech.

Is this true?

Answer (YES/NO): NO